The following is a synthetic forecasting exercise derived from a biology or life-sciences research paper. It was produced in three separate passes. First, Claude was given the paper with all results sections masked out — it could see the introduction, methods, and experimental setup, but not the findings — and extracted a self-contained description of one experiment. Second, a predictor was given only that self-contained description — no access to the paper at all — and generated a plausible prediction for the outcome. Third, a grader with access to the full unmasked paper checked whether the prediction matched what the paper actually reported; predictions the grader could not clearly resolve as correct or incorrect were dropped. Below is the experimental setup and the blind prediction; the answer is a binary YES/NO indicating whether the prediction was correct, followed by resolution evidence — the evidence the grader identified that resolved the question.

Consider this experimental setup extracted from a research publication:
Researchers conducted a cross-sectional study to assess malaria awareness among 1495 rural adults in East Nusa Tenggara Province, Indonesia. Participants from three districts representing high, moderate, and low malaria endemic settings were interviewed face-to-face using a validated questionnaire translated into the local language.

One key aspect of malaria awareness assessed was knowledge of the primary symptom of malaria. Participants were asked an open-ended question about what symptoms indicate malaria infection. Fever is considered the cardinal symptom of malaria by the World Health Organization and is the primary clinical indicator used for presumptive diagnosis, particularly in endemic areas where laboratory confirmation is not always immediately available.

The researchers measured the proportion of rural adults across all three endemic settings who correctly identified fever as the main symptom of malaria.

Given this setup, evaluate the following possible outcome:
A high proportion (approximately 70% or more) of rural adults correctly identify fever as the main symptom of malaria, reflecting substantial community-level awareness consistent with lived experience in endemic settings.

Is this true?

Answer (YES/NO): NO